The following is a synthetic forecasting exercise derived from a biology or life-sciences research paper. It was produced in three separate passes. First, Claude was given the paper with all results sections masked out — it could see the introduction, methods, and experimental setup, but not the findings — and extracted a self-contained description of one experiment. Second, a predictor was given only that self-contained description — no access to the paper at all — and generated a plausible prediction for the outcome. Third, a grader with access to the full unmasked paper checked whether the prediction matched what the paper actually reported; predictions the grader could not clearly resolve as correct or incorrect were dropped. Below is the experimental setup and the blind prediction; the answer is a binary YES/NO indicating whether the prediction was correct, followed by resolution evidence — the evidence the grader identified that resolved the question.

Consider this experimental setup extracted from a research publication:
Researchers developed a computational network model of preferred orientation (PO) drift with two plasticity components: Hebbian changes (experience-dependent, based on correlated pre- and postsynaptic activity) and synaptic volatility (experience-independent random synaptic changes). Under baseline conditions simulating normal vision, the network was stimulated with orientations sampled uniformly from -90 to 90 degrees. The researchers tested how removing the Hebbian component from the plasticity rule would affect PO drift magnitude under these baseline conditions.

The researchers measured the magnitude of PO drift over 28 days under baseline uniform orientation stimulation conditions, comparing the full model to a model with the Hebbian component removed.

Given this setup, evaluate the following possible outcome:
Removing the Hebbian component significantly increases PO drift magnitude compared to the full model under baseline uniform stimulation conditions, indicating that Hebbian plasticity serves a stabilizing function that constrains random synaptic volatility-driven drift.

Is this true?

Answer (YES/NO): YES